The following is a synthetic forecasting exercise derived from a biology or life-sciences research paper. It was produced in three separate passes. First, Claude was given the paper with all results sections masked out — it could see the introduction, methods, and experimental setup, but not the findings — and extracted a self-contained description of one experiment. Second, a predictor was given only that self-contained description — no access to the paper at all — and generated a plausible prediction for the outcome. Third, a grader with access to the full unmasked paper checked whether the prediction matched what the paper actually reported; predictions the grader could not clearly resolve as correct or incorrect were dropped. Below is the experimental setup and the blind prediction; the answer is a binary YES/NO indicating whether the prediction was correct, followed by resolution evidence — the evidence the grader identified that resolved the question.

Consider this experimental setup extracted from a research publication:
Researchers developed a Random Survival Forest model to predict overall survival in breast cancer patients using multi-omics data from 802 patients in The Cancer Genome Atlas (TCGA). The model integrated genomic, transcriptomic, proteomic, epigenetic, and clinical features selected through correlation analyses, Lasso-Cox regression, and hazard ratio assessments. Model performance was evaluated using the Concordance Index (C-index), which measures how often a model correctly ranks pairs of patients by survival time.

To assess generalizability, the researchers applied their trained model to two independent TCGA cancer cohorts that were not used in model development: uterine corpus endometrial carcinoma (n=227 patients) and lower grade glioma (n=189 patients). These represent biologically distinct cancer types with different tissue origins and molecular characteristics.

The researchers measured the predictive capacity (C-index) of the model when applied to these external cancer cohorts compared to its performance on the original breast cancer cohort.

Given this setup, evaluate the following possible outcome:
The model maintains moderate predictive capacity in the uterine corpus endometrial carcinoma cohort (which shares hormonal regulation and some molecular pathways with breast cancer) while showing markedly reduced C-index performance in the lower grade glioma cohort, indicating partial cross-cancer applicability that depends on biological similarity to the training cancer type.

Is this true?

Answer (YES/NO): NO